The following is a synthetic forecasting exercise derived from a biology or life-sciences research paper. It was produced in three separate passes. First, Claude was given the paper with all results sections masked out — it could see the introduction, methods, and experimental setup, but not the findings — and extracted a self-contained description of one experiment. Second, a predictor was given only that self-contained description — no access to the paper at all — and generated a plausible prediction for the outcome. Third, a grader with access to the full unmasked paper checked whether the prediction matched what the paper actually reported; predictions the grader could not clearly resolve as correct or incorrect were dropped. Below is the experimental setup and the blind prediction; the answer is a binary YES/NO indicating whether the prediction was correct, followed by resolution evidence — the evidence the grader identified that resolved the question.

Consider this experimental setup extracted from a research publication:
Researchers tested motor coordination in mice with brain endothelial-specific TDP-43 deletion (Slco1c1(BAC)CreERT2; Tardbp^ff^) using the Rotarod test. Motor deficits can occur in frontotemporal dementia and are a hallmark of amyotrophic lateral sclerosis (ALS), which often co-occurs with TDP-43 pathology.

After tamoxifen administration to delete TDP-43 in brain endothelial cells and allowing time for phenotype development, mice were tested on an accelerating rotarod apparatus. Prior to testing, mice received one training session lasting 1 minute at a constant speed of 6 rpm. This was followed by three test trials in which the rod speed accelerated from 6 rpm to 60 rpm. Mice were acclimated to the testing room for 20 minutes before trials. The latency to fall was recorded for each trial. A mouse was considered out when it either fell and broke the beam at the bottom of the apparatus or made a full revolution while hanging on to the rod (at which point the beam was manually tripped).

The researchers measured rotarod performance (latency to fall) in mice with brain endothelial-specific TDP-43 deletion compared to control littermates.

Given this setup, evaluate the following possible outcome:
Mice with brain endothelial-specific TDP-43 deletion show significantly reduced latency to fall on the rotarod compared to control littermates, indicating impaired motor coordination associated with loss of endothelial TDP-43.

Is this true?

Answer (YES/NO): NO